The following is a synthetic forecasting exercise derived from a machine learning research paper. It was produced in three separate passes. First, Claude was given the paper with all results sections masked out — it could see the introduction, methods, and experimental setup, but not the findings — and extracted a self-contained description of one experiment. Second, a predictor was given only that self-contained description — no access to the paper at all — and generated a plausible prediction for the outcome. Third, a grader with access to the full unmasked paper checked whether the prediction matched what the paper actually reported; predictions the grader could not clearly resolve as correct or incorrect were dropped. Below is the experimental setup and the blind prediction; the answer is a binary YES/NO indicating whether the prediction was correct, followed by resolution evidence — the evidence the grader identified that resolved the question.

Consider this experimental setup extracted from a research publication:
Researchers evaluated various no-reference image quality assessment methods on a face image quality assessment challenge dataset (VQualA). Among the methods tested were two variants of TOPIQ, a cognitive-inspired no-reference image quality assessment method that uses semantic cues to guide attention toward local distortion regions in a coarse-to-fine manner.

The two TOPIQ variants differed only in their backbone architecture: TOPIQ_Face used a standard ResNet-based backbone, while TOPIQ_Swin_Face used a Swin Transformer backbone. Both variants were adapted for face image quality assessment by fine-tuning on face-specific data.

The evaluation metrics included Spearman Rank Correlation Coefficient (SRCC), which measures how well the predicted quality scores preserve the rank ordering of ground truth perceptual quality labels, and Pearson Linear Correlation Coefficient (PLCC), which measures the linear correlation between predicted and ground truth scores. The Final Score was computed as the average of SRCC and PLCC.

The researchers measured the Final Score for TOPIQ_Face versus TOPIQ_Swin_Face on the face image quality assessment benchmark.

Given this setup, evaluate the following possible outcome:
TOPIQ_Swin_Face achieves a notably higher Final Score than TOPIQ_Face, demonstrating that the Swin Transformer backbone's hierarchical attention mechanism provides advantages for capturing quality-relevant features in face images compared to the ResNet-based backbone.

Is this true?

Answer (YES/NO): YES